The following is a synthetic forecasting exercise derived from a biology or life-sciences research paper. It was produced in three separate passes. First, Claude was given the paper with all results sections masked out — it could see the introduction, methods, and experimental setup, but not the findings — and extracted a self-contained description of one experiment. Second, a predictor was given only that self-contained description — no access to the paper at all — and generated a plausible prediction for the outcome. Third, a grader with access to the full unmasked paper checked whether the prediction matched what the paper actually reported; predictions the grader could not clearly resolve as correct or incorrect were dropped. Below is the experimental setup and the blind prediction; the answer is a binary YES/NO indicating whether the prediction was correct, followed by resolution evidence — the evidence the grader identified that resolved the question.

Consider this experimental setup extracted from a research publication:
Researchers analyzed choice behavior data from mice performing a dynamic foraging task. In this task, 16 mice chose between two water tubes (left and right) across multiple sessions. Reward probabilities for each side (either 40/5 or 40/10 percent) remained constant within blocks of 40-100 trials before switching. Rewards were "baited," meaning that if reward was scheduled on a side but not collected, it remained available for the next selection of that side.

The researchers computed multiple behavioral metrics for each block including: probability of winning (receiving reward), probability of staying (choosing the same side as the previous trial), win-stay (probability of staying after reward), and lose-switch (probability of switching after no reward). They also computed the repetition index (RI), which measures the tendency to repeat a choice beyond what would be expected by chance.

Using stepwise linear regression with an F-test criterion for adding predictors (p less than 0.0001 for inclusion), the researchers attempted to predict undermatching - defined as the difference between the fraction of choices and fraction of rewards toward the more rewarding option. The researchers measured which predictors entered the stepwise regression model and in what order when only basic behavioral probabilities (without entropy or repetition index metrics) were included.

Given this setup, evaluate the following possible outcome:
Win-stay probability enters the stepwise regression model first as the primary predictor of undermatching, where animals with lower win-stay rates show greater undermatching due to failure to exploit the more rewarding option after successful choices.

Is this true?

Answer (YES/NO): NO